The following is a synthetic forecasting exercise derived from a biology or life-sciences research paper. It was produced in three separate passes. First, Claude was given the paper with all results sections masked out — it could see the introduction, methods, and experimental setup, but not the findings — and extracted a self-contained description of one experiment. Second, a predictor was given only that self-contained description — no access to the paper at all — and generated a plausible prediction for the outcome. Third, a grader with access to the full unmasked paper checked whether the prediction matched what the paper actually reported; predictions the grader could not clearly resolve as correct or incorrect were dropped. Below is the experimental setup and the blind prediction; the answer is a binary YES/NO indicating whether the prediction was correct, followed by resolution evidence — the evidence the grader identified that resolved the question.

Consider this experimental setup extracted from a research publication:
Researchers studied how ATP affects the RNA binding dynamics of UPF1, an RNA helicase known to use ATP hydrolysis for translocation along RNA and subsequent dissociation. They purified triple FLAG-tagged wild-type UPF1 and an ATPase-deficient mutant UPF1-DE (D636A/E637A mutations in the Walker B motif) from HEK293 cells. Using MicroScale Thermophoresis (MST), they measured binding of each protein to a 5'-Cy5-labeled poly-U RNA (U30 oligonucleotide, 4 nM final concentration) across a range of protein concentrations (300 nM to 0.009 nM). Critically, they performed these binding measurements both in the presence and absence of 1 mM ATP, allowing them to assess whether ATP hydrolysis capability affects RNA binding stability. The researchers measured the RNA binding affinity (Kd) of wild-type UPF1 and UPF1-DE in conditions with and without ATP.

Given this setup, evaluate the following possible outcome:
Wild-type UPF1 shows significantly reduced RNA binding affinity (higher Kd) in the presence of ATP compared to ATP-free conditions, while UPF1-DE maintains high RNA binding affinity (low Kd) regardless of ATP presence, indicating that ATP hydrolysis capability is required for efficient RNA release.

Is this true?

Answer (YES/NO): YES